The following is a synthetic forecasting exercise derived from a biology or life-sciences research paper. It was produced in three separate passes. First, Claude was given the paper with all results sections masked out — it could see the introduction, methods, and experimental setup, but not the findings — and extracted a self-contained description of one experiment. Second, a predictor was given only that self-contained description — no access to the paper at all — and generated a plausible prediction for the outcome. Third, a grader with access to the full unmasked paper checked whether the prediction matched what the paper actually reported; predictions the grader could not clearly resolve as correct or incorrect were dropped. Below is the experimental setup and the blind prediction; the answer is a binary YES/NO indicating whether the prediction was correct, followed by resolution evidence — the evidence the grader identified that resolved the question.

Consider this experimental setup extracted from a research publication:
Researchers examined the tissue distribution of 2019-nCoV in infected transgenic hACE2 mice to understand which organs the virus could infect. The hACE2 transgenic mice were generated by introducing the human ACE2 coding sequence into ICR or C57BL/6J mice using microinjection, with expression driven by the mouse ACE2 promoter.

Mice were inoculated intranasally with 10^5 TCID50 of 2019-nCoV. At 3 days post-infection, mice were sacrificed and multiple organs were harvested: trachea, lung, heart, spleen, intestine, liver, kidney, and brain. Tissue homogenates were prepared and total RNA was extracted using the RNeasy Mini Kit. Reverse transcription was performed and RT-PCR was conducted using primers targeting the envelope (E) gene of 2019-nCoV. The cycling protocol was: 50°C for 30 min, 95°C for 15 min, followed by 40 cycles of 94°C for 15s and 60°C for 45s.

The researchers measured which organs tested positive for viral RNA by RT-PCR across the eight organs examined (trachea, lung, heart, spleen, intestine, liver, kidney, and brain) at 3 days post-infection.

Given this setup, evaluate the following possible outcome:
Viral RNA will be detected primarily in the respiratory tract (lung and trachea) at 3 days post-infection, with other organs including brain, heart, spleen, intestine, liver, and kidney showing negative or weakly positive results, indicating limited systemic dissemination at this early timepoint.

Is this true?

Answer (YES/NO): NO